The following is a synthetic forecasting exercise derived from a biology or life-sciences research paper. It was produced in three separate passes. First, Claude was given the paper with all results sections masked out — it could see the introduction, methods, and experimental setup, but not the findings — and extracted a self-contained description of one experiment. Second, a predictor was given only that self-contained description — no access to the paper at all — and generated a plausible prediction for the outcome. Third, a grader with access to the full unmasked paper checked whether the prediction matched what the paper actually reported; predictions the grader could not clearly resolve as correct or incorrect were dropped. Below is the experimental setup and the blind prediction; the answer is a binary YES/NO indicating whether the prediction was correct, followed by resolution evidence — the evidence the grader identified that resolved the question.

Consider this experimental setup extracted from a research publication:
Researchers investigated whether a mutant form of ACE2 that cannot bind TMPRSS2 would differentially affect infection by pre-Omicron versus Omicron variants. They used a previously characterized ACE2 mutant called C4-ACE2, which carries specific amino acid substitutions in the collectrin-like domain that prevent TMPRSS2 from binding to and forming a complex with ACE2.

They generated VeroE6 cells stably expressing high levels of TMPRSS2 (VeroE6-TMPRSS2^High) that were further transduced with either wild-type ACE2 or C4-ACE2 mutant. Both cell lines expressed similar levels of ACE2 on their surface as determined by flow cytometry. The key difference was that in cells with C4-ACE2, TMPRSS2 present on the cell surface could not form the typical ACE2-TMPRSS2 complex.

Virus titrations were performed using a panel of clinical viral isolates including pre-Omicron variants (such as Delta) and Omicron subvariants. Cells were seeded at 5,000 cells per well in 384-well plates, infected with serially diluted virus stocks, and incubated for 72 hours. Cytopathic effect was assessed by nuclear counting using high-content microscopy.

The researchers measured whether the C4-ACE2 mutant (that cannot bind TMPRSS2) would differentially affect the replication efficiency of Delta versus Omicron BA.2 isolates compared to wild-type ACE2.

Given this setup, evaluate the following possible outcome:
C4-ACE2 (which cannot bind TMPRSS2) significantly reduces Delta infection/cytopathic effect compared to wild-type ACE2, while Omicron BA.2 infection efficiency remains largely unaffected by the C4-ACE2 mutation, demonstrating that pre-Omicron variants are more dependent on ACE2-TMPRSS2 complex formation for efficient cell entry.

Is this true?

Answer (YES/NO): NO